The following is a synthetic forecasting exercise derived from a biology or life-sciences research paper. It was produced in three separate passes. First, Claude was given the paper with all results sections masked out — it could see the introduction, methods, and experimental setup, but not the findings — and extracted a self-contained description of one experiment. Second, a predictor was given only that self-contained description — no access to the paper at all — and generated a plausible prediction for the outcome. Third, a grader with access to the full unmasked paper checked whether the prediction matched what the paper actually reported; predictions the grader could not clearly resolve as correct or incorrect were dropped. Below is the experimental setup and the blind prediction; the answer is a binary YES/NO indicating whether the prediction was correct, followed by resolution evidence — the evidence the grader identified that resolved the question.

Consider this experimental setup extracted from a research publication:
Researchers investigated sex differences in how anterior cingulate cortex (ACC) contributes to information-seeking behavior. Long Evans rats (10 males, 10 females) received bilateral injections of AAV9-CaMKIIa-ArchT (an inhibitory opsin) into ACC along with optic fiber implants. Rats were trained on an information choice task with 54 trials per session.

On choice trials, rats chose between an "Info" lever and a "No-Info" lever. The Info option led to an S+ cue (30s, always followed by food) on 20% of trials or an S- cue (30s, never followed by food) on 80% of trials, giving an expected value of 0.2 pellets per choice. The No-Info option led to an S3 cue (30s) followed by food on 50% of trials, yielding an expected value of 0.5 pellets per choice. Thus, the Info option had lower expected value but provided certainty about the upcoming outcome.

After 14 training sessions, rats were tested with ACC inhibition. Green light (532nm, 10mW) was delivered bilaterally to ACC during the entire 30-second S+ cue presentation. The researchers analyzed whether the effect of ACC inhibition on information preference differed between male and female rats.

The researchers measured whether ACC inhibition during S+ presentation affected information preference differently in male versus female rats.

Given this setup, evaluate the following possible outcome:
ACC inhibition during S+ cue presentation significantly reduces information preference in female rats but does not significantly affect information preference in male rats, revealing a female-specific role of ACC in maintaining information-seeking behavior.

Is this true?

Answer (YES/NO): NO